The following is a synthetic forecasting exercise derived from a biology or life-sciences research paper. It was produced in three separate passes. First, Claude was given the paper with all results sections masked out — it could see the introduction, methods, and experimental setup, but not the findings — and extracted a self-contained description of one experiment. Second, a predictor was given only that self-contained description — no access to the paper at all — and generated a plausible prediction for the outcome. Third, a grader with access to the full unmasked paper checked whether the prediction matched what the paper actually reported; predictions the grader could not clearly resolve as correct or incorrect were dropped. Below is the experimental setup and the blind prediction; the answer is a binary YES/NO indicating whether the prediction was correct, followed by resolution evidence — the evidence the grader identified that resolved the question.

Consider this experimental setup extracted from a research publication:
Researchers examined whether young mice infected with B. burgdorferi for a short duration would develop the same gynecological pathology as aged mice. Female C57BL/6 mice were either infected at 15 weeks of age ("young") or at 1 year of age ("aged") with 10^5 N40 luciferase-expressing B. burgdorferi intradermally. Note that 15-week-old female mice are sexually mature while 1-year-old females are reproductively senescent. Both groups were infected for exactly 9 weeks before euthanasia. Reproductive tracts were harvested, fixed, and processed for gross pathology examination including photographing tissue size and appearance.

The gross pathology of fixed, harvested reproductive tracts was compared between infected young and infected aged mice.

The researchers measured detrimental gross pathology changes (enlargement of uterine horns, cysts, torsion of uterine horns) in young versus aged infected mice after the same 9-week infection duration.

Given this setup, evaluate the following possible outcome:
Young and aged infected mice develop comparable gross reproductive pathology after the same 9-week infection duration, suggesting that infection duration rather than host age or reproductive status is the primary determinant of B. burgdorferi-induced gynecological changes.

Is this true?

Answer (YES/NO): NO